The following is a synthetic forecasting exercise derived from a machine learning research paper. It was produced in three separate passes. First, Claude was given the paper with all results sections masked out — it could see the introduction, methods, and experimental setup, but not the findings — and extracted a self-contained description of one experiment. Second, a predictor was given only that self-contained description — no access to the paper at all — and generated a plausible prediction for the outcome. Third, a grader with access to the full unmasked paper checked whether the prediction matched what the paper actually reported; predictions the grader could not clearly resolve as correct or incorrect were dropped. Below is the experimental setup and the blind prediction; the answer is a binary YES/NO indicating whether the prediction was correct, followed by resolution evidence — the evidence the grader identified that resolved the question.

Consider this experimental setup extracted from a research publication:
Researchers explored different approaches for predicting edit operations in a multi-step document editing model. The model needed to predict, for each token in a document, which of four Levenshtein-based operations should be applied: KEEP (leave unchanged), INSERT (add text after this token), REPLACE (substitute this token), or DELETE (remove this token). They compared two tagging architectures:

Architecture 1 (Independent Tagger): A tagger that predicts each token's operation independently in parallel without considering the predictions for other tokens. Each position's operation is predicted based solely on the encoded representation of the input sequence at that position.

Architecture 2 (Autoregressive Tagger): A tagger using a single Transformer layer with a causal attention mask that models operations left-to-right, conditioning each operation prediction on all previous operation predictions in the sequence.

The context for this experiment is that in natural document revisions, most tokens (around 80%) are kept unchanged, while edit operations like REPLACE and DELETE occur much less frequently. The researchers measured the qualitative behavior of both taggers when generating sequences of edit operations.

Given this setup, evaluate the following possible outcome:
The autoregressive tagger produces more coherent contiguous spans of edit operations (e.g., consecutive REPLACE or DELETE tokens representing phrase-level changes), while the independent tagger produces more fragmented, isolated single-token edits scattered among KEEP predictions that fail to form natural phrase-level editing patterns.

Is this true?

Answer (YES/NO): NO